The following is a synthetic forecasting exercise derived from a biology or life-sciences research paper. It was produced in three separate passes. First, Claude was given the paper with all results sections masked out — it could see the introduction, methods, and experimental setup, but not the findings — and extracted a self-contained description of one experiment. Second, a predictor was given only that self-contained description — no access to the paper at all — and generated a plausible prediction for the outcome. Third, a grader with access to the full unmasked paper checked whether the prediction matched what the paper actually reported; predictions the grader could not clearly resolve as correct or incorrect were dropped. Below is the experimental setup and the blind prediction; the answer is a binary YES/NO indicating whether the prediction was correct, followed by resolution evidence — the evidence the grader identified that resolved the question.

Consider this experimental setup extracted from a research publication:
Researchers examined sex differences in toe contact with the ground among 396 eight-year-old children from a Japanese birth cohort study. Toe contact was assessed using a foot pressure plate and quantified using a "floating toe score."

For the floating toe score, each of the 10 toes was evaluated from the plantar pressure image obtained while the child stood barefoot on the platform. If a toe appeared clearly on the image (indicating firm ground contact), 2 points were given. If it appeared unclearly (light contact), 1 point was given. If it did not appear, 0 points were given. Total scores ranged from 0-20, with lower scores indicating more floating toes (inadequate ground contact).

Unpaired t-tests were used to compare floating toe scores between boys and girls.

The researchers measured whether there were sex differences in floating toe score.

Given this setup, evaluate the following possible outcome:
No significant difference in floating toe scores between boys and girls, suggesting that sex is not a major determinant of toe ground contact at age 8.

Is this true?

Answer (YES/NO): YES